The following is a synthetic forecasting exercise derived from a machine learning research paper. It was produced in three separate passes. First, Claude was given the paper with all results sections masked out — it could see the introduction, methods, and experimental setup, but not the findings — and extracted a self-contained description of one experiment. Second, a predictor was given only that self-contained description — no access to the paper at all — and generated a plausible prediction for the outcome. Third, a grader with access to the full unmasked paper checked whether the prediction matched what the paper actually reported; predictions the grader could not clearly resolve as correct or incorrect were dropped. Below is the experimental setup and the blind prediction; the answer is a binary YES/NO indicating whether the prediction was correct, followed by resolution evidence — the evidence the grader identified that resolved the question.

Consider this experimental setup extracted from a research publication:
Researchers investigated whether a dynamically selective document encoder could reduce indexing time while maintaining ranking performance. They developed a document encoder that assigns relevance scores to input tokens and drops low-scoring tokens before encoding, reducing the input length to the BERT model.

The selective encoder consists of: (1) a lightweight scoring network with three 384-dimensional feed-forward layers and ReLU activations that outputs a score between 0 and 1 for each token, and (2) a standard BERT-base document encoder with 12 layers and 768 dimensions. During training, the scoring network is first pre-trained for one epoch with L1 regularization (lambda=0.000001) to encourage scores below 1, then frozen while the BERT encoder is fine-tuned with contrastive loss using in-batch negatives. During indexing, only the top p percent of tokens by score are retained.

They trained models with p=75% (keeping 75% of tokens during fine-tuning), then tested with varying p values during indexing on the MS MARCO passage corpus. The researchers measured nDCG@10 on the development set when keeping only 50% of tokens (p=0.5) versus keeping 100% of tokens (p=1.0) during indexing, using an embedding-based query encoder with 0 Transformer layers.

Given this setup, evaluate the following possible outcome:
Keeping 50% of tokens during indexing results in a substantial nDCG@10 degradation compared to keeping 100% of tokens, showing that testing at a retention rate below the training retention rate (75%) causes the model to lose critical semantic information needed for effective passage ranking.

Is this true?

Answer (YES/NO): NO